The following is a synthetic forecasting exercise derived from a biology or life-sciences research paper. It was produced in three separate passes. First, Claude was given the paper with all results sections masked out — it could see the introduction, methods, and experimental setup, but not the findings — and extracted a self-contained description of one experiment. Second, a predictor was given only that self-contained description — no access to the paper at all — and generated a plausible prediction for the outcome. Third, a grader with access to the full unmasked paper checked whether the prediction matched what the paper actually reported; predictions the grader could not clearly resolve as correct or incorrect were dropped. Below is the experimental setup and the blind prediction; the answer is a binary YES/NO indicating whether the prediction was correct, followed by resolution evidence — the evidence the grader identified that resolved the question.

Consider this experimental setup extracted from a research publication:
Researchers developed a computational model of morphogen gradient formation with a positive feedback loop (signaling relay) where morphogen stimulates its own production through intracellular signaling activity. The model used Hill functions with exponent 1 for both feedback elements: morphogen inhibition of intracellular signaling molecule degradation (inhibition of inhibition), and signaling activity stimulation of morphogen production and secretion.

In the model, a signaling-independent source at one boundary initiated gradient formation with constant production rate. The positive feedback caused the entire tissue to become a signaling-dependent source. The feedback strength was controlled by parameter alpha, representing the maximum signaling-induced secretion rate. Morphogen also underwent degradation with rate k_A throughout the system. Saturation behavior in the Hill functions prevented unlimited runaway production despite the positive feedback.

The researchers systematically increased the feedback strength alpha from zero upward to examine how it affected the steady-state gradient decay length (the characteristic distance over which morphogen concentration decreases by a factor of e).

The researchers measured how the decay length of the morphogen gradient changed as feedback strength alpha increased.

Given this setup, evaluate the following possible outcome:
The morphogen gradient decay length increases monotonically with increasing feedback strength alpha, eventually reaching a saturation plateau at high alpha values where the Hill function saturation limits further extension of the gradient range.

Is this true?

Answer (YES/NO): NO